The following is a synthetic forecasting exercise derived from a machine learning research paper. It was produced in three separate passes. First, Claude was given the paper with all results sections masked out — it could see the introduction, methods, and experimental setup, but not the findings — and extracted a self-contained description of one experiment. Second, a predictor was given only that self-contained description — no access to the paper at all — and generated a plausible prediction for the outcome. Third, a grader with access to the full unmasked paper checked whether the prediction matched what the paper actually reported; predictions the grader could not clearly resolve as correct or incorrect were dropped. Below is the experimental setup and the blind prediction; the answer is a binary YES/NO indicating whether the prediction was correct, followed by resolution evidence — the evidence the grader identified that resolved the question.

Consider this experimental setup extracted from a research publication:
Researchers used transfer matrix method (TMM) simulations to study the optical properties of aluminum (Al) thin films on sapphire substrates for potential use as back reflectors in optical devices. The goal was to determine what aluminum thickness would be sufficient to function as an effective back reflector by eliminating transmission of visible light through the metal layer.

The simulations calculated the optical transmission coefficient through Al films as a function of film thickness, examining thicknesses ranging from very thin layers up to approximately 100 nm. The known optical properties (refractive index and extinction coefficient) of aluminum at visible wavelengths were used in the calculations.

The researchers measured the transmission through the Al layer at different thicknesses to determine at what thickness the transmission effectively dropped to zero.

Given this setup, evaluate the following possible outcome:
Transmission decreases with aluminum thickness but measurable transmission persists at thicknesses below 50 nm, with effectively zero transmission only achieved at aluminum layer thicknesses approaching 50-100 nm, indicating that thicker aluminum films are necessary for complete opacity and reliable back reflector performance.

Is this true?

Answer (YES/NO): YES